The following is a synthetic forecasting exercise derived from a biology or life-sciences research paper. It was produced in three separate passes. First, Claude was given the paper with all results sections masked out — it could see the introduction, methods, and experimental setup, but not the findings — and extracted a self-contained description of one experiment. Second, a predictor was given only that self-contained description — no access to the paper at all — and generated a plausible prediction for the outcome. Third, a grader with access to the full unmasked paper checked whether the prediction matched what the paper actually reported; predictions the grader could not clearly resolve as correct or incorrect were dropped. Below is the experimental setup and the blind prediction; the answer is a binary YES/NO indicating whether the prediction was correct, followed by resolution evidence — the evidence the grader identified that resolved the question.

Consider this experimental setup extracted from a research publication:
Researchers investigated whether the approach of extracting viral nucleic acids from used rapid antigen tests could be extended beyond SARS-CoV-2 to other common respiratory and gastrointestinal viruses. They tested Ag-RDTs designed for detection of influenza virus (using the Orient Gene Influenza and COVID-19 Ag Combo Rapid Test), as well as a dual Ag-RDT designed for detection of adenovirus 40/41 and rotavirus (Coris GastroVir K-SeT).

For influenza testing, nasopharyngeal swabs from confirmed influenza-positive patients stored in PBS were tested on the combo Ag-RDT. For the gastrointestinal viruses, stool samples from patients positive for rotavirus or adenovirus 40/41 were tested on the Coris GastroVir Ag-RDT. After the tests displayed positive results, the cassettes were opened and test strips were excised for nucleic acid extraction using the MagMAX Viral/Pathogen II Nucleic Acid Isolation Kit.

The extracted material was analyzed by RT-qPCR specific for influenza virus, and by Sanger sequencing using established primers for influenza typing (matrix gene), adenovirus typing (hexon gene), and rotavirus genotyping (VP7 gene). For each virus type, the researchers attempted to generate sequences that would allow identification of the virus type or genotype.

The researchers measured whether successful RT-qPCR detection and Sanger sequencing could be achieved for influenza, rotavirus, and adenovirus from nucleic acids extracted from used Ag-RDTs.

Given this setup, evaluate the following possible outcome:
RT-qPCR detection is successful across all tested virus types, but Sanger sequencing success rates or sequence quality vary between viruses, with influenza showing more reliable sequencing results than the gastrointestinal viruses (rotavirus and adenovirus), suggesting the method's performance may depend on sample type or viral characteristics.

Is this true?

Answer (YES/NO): NO